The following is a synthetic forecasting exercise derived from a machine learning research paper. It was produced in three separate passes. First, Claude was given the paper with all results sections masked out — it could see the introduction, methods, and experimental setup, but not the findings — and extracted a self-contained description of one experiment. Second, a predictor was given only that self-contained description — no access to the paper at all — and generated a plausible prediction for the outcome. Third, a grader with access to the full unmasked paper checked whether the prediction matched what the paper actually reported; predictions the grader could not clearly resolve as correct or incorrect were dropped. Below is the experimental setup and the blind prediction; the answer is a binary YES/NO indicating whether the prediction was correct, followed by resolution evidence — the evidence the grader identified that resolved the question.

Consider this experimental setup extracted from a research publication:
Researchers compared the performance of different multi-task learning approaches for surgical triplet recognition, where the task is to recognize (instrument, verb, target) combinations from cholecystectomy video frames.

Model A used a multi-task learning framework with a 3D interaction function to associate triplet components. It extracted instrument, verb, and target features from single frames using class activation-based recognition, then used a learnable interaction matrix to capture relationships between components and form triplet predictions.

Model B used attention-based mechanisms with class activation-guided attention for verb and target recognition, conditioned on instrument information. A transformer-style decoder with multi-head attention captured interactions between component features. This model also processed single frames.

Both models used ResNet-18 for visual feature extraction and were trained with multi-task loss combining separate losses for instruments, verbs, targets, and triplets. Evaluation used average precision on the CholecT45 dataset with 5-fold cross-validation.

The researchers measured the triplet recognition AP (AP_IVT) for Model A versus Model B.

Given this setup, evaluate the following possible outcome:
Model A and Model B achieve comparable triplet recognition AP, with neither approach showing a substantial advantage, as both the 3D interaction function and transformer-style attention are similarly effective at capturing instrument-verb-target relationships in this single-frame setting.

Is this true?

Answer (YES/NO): NO